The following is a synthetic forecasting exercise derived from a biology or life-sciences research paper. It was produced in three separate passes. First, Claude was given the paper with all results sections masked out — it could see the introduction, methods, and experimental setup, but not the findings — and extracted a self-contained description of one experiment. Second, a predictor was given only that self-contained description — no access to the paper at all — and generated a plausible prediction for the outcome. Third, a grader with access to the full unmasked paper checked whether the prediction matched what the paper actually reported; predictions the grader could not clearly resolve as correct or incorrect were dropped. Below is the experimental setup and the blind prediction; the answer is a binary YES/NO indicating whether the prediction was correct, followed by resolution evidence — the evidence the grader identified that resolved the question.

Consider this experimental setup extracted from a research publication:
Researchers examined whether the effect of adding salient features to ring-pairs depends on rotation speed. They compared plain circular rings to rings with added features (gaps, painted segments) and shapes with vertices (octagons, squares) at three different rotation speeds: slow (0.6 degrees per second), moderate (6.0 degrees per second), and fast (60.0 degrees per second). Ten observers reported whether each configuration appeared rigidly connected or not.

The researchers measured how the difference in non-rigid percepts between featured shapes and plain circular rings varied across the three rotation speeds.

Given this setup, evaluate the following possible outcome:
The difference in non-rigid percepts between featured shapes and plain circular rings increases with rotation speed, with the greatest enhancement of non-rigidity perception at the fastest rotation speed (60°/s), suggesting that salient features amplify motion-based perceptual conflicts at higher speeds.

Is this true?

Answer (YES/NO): NO